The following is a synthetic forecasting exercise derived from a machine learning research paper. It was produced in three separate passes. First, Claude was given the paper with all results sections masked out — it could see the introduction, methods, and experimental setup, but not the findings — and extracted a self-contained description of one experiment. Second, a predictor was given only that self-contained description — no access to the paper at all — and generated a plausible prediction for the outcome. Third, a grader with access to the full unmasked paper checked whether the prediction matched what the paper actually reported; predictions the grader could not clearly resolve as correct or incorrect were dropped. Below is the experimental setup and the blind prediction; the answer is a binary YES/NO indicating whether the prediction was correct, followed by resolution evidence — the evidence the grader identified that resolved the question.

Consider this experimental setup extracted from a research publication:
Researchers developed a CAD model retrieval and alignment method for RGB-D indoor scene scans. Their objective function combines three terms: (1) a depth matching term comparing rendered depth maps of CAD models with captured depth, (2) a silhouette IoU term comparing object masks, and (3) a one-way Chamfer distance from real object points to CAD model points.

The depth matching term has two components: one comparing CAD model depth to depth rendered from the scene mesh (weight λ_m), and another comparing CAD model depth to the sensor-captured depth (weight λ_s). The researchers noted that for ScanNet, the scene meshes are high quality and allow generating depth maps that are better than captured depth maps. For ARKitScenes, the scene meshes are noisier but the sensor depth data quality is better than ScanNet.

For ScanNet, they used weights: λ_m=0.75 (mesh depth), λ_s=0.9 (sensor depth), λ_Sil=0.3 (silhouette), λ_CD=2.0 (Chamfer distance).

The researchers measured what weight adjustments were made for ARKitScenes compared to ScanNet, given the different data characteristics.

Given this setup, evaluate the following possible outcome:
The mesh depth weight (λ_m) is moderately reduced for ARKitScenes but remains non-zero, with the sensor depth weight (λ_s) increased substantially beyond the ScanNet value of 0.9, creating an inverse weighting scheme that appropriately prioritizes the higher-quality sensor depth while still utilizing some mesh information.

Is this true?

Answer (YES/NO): YES